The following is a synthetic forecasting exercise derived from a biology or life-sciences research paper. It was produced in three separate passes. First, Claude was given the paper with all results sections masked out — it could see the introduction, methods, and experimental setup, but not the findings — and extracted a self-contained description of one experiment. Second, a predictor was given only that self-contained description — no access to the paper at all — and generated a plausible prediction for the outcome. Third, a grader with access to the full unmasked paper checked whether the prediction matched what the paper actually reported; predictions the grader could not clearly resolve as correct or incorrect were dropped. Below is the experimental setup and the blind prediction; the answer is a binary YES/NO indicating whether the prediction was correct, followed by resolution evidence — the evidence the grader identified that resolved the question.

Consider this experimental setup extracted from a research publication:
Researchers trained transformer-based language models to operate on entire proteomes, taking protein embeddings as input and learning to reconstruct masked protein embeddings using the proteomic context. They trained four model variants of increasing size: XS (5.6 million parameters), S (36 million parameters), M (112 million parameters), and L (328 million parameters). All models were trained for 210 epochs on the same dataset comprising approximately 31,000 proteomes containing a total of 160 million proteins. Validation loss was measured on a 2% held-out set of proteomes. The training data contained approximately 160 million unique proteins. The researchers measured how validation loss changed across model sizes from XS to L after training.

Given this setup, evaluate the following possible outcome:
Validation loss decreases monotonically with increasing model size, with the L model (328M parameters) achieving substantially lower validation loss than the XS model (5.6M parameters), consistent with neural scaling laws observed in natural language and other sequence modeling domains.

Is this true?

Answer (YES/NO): NO